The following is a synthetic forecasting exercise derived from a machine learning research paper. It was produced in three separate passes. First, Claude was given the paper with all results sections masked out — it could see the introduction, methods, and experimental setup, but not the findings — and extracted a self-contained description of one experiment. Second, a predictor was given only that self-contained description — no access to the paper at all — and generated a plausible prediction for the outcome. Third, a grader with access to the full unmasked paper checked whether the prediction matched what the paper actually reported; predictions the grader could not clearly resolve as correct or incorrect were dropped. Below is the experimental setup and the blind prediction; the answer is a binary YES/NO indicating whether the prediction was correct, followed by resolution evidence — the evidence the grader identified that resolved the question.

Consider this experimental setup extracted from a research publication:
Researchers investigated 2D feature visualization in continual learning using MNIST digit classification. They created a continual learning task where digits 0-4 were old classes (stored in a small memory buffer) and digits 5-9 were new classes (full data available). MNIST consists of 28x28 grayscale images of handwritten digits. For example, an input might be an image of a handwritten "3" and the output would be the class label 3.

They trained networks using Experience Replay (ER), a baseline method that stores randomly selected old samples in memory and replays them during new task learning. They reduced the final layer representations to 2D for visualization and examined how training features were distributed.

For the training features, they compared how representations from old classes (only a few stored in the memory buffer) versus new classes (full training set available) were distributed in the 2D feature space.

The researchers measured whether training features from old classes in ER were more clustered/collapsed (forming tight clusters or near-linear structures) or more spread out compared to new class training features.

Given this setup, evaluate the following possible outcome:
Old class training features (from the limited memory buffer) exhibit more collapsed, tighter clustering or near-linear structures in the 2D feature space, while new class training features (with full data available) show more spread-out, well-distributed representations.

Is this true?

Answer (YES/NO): YES